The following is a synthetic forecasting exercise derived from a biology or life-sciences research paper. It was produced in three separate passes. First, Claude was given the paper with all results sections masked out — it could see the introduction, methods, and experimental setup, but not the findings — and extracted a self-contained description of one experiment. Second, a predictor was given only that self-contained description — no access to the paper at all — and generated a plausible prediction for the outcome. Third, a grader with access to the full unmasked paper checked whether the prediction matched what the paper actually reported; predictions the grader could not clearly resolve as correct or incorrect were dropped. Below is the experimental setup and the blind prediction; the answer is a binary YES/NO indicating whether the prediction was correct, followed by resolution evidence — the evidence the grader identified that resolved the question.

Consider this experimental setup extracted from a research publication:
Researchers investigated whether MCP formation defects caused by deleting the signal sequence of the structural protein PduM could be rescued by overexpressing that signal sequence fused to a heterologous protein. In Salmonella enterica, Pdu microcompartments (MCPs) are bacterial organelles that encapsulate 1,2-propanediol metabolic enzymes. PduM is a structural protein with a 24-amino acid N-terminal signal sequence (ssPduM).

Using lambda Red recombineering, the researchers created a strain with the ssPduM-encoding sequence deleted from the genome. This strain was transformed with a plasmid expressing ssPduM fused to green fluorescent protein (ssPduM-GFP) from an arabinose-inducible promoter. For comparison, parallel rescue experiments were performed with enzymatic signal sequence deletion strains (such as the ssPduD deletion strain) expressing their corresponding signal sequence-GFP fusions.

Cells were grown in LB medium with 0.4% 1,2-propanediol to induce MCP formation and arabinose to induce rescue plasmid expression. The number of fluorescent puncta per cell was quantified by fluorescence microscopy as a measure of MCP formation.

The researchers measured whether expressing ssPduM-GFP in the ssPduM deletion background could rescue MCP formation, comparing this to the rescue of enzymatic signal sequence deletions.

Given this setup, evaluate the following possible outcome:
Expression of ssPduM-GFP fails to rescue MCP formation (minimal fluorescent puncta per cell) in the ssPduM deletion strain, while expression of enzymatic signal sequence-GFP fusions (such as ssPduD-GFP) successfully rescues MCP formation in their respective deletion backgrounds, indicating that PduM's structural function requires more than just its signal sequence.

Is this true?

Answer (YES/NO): YES